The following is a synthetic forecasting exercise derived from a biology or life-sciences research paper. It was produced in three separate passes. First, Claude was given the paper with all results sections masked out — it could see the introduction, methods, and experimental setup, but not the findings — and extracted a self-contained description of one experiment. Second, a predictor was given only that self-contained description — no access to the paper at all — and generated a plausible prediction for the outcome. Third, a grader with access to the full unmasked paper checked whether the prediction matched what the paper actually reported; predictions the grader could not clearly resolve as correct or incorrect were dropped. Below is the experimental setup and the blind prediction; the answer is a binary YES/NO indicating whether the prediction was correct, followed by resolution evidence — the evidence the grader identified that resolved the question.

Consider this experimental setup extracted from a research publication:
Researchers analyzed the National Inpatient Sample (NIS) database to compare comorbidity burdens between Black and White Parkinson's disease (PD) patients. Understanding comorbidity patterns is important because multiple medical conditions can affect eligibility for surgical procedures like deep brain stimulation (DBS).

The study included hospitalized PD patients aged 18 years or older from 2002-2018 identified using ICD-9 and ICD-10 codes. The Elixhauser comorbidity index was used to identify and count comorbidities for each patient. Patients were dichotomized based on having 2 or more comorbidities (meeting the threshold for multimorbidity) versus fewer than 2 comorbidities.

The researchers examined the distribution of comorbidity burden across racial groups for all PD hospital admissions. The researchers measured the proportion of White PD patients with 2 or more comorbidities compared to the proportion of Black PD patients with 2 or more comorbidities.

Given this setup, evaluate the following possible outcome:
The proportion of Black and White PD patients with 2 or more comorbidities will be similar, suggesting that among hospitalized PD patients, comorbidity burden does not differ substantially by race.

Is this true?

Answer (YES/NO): YES